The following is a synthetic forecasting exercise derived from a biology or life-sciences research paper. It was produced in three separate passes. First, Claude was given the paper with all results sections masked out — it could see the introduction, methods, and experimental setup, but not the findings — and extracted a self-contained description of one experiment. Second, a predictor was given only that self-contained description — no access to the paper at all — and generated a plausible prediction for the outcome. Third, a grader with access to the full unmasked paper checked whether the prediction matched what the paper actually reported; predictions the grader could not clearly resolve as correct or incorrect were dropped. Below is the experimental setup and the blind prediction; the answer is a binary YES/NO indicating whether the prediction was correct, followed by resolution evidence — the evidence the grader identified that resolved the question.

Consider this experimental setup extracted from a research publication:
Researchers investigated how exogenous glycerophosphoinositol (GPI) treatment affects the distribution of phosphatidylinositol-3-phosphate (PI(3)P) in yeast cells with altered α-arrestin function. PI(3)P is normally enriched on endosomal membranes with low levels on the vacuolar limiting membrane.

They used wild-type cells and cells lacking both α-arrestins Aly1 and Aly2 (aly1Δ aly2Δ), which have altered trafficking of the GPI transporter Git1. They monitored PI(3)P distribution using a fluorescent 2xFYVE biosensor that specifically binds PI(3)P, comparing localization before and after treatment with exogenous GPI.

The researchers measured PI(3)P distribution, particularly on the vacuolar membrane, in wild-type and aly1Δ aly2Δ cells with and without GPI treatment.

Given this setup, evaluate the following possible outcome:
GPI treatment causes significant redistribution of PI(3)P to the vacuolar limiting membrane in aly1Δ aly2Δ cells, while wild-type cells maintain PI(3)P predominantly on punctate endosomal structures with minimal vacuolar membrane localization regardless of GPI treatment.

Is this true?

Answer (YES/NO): NO